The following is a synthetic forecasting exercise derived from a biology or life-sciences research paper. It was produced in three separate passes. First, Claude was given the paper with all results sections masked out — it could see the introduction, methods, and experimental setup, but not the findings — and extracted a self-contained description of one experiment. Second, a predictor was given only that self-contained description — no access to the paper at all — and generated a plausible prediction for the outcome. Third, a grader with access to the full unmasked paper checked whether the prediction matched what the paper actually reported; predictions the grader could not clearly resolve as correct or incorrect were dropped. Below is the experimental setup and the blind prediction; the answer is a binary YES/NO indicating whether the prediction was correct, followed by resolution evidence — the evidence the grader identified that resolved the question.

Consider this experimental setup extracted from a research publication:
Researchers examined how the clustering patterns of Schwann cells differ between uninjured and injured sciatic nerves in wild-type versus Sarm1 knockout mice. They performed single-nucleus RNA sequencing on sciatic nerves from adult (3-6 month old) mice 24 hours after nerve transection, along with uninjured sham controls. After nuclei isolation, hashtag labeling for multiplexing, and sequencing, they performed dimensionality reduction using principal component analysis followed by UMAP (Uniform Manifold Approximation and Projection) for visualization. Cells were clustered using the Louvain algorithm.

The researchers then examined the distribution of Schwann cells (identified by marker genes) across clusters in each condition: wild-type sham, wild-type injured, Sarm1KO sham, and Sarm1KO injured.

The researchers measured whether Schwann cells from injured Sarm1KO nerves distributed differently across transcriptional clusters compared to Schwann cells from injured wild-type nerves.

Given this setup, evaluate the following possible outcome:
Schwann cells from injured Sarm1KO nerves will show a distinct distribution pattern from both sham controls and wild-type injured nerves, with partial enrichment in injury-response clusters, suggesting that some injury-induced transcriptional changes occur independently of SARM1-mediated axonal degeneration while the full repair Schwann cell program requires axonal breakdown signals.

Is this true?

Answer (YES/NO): YES